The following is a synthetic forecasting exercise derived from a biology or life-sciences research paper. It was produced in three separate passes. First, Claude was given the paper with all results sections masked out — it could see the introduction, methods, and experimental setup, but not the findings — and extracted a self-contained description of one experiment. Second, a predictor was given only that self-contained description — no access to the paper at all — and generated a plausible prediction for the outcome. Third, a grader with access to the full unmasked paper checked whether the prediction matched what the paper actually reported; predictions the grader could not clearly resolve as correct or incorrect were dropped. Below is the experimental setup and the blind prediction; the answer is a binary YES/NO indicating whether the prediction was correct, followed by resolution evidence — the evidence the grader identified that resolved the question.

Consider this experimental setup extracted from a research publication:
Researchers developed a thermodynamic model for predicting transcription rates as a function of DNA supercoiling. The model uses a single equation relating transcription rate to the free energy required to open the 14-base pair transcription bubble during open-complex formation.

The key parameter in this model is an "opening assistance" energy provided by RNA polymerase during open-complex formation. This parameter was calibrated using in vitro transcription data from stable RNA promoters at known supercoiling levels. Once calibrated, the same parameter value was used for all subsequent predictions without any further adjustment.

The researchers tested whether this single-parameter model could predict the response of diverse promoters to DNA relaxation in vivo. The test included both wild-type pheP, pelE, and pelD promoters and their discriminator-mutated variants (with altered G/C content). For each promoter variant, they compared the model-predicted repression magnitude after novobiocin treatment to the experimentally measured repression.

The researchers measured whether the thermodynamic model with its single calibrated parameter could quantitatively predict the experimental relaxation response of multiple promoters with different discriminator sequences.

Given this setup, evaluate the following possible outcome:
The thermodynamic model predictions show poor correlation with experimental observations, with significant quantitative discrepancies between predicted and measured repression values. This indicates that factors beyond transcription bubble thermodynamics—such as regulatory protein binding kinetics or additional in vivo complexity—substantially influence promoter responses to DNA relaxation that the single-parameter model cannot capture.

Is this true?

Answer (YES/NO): NO